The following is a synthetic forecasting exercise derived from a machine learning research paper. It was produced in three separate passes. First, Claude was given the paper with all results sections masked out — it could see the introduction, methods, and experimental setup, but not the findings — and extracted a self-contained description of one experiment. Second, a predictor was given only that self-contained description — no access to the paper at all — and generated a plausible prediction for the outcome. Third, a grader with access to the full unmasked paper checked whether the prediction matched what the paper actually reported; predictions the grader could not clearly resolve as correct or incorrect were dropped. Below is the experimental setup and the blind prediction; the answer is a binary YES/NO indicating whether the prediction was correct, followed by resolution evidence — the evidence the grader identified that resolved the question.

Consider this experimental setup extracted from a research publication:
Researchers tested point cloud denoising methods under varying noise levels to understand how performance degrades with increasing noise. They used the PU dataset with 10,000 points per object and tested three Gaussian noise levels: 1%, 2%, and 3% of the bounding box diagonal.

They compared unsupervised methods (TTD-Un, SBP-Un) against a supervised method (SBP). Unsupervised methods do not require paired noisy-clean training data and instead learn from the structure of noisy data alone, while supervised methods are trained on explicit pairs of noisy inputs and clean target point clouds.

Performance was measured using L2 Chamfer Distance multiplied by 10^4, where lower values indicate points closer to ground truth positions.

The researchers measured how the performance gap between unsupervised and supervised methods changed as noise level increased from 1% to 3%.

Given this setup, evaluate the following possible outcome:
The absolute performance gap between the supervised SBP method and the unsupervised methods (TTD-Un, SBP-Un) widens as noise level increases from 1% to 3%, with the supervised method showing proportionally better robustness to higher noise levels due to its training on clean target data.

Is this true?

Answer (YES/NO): YES